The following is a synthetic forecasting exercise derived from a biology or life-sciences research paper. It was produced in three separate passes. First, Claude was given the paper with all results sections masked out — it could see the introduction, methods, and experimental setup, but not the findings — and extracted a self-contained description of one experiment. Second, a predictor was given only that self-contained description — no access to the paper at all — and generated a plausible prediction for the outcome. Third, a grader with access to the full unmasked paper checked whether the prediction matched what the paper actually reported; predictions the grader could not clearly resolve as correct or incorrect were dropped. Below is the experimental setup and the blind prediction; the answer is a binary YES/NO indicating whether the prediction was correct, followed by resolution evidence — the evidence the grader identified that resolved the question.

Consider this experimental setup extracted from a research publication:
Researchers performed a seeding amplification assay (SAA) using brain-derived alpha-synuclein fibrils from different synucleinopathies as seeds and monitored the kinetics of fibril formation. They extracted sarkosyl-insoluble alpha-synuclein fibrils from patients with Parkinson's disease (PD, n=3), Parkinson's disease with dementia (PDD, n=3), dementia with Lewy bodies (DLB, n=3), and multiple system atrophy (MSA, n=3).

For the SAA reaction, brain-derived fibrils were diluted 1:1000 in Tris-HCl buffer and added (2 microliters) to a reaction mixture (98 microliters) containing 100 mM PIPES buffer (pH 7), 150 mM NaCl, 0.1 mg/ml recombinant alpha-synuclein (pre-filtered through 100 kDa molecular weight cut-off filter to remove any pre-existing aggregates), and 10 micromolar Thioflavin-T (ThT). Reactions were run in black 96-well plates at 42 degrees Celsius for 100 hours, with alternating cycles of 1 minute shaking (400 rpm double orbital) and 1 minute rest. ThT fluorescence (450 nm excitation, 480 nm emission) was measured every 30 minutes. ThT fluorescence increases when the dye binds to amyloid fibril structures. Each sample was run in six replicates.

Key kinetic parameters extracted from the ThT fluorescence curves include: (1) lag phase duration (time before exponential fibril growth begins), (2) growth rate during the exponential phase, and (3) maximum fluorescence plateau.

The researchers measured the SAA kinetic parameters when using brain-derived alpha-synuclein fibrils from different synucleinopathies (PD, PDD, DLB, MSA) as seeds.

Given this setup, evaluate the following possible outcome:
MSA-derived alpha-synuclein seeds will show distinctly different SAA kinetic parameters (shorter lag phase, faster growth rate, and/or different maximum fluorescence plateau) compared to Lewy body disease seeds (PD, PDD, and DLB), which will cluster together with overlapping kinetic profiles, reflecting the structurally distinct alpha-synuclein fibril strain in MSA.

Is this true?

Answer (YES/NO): NO